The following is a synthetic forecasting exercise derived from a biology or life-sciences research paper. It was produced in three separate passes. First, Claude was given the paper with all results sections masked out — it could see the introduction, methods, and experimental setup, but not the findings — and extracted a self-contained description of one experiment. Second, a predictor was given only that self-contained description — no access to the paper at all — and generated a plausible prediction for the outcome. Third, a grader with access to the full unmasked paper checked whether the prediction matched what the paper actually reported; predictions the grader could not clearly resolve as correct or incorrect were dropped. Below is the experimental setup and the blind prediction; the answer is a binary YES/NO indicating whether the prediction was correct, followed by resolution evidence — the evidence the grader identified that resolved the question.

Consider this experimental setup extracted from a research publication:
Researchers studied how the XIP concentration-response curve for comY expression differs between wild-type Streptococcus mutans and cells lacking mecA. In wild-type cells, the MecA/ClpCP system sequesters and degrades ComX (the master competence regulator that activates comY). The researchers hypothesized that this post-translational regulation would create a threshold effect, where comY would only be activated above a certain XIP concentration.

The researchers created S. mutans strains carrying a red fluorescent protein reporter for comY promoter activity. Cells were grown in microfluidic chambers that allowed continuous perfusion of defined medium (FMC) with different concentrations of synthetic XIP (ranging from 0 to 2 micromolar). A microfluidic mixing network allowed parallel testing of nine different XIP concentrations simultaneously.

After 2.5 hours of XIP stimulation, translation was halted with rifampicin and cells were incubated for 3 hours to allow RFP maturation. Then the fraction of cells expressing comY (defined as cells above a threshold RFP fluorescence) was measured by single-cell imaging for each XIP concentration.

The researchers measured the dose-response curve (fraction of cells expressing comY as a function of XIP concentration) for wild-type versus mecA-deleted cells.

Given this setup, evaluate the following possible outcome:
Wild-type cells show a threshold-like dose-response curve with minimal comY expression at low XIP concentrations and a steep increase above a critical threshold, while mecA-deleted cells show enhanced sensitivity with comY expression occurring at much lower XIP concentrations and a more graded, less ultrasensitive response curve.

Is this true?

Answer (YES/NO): YES